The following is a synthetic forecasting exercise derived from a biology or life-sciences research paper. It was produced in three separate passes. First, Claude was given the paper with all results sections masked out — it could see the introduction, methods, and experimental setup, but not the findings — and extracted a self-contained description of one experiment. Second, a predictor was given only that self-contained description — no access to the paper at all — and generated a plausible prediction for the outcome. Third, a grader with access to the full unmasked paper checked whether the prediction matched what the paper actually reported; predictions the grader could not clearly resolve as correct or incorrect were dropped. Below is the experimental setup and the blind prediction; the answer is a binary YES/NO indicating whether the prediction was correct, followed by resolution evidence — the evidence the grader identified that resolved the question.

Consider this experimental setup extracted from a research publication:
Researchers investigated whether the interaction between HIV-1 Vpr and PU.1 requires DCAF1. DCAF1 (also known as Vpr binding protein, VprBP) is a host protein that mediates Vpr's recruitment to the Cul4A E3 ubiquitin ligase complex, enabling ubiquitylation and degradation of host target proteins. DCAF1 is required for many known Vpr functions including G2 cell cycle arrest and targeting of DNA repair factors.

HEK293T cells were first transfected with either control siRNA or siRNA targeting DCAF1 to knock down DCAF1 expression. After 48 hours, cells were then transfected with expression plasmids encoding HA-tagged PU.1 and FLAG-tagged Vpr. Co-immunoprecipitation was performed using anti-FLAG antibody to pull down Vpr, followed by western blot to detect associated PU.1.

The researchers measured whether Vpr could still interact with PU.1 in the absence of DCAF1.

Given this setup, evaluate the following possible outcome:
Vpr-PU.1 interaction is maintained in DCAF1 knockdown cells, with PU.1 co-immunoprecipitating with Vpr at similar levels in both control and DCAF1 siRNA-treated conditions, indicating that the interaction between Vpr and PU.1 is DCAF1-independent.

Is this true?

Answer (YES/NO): NO